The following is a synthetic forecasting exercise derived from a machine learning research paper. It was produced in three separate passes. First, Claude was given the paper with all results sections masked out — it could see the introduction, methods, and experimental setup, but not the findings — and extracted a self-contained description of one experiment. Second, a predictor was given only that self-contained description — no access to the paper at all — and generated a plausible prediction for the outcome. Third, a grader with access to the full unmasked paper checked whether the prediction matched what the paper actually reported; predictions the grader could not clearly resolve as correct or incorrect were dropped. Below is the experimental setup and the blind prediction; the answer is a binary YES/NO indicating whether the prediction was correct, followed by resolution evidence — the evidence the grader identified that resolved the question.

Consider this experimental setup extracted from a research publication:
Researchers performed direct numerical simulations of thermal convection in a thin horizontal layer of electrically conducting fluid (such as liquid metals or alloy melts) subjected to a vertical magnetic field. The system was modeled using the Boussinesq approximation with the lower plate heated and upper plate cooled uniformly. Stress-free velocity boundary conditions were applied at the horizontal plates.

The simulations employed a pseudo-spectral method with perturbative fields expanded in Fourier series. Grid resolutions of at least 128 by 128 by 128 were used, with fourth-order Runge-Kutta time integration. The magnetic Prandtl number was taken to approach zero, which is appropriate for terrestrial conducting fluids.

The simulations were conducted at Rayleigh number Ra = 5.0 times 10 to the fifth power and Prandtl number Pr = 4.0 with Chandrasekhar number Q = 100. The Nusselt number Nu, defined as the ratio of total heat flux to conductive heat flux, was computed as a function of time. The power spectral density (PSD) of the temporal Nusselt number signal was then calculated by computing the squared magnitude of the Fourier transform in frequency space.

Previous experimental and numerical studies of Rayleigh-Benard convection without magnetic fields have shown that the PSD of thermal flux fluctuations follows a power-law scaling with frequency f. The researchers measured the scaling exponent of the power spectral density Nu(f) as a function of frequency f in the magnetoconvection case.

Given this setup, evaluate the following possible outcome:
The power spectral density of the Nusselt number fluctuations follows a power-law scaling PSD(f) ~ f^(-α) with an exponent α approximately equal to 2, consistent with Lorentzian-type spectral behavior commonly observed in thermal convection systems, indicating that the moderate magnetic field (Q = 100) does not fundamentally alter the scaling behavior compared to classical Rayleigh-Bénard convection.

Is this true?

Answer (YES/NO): YES